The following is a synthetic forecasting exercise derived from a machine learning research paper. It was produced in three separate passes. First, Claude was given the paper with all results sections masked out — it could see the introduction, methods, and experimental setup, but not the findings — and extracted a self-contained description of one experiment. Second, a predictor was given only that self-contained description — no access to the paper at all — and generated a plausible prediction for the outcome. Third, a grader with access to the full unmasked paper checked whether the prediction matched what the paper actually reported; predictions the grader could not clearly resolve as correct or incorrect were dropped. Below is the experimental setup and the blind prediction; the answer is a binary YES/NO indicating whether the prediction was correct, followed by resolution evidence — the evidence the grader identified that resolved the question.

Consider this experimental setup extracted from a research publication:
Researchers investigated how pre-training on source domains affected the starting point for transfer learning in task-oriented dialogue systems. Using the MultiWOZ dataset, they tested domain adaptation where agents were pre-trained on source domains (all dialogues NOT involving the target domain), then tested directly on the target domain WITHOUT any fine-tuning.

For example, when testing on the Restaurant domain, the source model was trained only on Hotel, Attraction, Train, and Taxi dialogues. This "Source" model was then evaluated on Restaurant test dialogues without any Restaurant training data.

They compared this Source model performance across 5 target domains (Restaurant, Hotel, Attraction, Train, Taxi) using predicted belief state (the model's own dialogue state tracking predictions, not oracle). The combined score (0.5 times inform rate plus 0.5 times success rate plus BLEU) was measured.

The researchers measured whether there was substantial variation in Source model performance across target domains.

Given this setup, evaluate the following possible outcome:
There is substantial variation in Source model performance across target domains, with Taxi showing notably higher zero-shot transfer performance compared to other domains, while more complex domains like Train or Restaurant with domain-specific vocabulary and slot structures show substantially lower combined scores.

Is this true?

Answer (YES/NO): NO